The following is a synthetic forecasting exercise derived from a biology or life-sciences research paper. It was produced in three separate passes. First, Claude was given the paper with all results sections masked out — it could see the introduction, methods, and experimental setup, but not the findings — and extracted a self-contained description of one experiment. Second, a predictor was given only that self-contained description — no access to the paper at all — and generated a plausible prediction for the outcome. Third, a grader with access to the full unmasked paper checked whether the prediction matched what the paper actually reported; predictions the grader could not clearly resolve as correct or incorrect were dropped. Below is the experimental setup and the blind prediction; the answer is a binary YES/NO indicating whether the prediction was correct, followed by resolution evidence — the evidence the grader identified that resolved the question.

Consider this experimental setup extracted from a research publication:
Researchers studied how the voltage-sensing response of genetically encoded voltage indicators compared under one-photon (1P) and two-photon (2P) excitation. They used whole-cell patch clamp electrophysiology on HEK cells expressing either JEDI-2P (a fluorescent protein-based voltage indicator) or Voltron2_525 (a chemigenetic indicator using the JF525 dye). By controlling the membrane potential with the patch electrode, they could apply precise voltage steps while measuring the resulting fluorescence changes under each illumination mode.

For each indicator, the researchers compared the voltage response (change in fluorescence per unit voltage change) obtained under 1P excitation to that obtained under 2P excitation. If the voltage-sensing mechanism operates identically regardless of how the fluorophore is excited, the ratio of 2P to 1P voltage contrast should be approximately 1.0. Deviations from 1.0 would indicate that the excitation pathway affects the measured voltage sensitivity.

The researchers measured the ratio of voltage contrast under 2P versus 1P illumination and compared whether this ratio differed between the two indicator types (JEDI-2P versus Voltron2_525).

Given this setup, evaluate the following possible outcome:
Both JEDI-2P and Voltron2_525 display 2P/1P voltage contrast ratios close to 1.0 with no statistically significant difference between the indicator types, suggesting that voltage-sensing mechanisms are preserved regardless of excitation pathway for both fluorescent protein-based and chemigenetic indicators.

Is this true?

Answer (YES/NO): NO